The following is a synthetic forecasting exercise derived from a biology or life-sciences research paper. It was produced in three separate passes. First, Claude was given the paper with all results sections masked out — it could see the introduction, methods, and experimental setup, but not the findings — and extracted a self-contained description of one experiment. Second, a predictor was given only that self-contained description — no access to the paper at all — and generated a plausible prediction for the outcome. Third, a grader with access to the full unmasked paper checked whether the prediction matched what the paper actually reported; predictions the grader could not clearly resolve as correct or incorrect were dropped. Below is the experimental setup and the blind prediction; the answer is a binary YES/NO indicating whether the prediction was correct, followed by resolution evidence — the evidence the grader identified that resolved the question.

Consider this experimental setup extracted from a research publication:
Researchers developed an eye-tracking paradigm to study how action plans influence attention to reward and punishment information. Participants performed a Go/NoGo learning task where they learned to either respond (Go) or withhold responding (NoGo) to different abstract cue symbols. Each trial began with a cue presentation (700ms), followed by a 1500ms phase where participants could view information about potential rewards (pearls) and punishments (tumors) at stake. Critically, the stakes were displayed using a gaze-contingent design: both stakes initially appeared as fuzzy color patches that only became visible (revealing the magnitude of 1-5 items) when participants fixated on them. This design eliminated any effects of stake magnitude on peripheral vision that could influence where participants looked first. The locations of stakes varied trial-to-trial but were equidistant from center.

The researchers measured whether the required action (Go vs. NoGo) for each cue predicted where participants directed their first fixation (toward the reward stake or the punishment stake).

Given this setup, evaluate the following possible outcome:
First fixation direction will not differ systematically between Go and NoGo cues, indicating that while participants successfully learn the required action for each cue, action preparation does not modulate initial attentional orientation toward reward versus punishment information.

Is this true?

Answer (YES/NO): NO